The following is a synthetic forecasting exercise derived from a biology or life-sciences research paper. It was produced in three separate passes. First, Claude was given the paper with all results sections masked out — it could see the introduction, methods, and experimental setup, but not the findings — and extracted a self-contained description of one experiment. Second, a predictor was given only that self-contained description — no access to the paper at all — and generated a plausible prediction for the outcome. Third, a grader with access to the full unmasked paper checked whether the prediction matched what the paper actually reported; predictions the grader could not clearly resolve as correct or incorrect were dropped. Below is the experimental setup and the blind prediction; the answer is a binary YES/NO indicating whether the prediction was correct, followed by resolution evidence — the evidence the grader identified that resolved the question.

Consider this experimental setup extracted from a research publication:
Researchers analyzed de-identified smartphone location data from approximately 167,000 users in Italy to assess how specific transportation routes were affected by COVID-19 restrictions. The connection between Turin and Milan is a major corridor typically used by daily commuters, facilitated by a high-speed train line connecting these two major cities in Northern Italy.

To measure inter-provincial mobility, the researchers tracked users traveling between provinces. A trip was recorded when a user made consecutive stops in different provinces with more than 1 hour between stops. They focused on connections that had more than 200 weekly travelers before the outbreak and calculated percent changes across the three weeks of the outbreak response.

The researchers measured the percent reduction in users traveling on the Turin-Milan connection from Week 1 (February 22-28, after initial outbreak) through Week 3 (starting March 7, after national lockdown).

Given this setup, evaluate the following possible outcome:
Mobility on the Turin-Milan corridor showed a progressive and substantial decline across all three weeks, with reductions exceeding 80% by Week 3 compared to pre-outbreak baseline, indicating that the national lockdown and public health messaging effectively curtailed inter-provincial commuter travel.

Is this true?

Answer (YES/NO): NO